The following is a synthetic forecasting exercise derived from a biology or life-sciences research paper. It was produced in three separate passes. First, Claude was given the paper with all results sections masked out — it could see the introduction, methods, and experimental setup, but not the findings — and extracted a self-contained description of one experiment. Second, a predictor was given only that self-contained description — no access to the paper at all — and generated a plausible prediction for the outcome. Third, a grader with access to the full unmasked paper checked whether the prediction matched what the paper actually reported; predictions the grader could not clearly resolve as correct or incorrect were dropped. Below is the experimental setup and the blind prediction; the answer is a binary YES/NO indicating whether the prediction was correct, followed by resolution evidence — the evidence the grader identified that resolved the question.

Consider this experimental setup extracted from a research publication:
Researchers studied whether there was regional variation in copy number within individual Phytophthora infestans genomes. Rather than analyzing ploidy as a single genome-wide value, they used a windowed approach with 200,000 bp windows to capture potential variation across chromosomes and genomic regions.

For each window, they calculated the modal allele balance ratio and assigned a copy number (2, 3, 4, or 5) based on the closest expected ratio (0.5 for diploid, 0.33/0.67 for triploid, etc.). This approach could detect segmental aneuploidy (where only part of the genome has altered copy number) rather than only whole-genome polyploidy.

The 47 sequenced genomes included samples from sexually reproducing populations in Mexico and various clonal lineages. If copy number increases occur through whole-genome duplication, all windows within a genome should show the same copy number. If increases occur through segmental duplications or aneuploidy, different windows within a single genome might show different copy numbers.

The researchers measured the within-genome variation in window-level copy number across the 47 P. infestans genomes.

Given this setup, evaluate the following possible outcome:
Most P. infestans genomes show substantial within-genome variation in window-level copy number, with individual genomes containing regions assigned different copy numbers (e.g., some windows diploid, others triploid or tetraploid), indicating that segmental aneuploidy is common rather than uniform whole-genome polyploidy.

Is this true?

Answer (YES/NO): NO